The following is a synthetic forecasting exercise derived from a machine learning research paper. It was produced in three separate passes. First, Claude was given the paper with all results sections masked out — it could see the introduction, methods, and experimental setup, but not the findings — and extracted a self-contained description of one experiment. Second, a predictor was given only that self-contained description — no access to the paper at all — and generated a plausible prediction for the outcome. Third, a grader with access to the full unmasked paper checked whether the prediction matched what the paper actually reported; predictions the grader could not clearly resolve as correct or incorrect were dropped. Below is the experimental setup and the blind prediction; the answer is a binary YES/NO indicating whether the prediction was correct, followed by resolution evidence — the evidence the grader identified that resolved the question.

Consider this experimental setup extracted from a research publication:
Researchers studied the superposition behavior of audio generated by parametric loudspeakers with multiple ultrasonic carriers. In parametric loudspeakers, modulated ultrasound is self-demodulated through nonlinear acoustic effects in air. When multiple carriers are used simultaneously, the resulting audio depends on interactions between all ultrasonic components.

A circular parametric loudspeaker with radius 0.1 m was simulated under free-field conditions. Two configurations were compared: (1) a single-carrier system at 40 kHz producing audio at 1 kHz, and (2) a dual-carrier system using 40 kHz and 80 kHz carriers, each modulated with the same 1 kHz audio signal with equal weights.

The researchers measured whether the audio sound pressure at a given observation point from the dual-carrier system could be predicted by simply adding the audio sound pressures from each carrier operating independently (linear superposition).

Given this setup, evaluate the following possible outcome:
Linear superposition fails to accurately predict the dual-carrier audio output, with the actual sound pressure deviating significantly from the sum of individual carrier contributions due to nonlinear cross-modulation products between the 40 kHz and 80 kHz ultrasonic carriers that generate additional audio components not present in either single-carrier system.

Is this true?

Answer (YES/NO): NO